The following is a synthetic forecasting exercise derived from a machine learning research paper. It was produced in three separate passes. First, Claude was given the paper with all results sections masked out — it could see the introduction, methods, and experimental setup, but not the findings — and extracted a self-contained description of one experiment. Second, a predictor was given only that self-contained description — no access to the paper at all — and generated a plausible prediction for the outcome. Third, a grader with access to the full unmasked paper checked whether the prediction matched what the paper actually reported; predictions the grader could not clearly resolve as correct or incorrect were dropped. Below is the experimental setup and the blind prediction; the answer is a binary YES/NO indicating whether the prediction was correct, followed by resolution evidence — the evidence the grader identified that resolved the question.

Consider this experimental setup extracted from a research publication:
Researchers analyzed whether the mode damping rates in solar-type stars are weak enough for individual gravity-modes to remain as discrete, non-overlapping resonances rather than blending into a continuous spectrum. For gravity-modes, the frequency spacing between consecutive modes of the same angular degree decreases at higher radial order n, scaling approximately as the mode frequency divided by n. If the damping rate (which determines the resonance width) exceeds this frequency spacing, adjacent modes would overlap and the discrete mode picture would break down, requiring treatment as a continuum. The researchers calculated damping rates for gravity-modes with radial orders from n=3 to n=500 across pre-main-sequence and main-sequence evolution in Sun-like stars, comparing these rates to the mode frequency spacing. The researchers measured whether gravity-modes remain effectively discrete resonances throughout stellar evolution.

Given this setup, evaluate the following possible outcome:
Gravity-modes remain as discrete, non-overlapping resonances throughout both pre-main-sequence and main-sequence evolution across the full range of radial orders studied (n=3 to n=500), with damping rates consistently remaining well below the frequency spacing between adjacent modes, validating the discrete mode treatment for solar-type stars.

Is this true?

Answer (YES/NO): YES